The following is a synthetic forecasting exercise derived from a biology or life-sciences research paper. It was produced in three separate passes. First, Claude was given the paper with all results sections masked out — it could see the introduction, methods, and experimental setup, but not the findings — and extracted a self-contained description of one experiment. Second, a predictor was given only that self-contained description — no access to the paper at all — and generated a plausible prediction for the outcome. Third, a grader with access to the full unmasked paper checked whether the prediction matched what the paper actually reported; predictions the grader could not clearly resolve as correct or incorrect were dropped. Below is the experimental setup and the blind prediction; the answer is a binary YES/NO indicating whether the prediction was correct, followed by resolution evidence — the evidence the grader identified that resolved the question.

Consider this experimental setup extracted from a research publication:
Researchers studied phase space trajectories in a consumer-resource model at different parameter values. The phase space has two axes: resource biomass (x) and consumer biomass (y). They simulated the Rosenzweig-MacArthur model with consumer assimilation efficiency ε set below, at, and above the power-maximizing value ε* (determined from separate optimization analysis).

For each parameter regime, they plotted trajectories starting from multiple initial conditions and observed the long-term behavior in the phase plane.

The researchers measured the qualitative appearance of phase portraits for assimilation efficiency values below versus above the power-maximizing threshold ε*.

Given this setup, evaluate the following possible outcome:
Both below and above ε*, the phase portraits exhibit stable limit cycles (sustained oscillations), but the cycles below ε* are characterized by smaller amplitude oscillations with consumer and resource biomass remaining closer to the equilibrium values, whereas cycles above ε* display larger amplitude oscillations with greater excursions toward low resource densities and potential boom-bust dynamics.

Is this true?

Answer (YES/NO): NO